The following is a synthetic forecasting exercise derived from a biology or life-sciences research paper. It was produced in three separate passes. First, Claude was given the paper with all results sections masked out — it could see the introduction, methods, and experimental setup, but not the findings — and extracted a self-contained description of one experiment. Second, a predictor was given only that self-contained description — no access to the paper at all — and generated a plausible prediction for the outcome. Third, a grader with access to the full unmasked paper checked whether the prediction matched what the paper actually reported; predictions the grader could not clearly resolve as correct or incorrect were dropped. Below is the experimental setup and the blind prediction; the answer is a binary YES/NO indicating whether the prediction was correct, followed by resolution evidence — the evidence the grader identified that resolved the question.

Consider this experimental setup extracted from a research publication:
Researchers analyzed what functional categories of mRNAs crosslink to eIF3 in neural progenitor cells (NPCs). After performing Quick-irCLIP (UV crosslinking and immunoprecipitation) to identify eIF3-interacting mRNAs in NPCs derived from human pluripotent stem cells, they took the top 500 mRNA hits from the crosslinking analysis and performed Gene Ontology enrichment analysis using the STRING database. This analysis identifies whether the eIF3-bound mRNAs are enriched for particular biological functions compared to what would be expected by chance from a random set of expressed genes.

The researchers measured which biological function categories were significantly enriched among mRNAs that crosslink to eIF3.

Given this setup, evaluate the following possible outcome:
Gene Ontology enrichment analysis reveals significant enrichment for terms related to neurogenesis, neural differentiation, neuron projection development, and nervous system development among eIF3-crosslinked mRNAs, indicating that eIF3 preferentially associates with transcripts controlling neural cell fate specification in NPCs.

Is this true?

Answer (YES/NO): YES